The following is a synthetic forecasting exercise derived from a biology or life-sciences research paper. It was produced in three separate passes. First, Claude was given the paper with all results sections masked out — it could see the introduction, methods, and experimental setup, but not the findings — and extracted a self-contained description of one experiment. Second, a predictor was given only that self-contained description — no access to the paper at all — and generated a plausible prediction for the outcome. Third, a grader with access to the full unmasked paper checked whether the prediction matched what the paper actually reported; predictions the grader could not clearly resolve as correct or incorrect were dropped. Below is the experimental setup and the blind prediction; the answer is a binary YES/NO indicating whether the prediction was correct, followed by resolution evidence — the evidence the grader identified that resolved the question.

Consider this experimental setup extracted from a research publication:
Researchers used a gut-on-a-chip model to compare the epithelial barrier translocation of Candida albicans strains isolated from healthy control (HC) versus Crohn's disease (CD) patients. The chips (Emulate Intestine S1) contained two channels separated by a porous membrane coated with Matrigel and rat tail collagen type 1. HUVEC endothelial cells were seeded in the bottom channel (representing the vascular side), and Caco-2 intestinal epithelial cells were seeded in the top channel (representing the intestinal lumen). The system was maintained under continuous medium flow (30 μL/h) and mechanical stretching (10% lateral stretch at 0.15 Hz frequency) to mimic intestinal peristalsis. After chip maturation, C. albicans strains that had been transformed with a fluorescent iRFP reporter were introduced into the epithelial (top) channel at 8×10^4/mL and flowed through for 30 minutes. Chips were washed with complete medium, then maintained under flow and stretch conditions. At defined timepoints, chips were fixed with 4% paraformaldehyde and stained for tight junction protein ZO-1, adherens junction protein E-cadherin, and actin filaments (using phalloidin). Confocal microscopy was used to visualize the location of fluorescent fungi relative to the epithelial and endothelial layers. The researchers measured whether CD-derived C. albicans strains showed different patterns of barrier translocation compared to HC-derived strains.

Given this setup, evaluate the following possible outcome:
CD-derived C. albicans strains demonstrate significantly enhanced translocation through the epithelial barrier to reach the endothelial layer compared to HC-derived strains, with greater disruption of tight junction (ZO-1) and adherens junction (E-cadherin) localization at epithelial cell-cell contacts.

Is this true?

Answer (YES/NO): NO